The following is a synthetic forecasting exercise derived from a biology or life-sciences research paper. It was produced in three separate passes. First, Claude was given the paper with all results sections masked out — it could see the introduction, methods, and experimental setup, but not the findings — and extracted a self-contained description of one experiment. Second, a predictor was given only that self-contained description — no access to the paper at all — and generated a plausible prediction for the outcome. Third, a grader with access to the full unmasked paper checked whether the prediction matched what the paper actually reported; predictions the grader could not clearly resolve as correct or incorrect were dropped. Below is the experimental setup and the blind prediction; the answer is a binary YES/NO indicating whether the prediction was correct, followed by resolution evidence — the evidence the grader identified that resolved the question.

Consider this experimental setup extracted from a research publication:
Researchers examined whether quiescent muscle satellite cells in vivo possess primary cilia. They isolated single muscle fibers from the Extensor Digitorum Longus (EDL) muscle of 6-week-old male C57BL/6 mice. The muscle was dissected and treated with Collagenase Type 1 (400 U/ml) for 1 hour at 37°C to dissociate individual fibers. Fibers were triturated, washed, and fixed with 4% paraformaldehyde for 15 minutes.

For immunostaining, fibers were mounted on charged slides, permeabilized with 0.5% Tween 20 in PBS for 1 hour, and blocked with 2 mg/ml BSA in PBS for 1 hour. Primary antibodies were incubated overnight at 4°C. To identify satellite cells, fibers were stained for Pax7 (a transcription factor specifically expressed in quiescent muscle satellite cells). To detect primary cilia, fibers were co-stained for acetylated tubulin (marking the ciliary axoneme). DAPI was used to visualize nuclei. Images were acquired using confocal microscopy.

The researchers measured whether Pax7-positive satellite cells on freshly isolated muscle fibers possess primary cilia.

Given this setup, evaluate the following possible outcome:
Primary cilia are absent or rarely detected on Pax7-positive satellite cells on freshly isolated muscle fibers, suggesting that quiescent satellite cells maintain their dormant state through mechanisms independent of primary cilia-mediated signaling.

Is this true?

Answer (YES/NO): NO